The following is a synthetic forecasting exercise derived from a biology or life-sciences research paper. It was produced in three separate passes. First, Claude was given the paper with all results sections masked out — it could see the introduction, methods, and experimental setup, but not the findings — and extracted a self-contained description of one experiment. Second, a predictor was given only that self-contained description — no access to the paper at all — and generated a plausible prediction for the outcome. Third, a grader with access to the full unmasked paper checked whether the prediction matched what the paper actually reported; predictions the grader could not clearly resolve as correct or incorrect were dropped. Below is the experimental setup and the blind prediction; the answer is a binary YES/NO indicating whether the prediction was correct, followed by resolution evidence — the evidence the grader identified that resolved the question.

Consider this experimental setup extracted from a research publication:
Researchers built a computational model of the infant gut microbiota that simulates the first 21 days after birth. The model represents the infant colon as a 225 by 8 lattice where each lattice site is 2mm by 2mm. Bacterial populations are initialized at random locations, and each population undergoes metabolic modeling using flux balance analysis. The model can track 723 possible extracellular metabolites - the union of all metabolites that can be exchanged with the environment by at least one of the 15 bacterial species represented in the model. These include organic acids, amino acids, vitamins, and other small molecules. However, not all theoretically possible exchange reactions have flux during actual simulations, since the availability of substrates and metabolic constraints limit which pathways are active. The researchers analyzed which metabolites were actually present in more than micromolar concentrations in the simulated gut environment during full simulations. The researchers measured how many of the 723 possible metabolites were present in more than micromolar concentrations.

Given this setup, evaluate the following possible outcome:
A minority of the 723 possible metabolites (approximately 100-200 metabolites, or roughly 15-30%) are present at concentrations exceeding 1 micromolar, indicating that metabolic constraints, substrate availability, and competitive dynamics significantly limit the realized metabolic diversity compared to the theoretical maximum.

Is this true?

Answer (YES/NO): NO